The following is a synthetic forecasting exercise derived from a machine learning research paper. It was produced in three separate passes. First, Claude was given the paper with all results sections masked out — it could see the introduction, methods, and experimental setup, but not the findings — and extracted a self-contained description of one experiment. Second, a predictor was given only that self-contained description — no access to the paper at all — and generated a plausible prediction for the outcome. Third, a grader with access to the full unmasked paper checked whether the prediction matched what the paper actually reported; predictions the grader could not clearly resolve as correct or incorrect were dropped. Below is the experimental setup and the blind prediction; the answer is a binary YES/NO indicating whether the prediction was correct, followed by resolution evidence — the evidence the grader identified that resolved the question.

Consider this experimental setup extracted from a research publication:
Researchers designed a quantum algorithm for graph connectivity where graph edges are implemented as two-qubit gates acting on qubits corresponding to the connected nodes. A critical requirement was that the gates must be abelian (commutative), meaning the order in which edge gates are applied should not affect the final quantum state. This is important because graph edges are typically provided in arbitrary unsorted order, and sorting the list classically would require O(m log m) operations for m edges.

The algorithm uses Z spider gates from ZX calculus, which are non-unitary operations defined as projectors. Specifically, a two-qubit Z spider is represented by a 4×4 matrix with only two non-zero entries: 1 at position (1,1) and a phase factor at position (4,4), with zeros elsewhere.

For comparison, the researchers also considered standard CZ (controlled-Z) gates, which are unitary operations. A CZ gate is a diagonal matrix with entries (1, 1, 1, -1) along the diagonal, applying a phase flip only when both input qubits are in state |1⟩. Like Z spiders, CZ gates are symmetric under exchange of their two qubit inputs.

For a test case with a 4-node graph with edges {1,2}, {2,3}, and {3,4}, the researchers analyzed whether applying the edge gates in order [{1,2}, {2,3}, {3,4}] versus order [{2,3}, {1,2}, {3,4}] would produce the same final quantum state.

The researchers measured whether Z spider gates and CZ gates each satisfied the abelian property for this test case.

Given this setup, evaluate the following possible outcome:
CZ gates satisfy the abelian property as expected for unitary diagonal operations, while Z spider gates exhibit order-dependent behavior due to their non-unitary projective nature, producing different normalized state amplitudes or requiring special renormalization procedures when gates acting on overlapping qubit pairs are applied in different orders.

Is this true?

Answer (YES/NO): NO